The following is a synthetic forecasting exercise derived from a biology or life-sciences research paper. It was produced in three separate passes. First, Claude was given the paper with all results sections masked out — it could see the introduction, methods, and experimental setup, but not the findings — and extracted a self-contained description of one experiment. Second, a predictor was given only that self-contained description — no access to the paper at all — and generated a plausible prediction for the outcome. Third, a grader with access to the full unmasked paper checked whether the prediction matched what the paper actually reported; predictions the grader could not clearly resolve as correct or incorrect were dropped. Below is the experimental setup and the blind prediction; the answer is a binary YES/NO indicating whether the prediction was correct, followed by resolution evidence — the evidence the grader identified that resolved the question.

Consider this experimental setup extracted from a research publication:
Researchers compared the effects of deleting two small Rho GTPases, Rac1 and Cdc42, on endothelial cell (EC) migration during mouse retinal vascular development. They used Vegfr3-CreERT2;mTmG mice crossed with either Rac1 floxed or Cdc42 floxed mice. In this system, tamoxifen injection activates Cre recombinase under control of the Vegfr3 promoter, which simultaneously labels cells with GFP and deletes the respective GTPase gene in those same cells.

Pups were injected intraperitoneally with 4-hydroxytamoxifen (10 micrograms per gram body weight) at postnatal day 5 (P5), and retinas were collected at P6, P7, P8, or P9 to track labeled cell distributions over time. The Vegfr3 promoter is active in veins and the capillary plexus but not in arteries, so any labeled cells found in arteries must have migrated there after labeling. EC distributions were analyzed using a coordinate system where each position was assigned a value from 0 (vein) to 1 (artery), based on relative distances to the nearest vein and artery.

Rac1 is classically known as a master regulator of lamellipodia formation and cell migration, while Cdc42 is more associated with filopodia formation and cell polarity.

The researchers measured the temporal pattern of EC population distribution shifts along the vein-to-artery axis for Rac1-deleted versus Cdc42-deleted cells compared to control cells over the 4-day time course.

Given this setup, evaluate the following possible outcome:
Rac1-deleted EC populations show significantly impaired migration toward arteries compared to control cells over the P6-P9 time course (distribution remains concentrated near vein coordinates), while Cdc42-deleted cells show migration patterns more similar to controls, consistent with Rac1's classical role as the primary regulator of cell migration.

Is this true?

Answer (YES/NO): NO